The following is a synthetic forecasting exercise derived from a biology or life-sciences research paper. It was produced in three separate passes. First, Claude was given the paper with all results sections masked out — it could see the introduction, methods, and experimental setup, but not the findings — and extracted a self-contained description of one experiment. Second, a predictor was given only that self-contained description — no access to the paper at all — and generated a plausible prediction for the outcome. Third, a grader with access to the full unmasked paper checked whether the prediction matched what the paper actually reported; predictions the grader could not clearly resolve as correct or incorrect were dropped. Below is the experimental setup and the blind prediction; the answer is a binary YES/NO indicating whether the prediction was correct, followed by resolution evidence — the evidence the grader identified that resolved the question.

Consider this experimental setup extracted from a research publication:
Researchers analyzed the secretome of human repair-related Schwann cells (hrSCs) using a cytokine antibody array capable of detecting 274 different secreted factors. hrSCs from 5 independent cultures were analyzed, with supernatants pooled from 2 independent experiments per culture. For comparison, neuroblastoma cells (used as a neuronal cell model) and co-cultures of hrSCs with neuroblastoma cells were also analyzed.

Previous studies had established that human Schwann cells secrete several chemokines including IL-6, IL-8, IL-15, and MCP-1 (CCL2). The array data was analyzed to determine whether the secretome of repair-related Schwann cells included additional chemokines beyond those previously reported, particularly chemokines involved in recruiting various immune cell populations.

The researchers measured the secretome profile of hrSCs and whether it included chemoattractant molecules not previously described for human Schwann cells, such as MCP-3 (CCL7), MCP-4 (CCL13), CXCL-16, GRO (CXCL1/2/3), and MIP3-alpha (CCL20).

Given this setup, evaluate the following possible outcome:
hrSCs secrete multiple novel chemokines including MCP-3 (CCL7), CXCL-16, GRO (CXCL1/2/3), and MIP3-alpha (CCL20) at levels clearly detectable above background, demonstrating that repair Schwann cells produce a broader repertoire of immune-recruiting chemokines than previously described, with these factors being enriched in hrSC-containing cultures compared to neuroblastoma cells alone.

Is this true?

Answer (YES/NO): YES